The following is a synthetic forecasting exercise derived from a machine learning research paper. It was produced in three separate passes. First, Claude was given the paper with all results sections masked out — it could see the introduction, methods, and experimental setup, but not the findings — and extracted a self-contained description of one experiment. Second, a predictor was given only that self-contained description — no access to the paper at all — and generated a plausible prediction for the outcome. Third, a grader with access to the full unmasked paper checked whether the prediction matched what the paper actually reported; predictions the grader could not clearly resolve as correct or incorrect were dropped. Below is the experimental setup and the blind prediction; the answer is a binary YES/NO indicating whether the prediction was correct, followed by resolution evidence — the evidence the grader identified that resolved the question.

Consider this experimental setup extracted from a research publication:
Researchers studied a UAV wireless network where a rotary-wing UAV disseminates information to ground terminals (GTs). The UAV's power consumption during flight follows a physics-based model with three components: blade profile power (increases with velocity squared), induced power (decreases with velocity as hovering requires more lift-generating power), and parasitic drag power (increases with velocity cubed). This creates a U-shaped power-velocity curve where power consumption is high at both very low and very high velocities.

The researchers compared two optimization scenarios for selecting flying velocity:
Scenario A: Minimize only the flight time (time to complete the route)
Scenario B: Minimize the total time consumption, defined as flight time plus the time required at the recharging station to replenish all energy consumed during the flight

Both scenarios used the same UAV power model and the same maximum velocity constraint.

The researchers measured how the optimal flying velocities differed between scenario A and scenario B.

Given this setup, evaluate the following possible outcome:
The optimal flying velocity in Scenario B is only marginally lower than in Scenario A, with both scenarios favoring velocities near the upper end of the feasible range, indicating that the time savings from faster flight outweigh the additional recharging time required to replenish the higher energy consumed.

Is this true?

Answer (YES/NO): NO